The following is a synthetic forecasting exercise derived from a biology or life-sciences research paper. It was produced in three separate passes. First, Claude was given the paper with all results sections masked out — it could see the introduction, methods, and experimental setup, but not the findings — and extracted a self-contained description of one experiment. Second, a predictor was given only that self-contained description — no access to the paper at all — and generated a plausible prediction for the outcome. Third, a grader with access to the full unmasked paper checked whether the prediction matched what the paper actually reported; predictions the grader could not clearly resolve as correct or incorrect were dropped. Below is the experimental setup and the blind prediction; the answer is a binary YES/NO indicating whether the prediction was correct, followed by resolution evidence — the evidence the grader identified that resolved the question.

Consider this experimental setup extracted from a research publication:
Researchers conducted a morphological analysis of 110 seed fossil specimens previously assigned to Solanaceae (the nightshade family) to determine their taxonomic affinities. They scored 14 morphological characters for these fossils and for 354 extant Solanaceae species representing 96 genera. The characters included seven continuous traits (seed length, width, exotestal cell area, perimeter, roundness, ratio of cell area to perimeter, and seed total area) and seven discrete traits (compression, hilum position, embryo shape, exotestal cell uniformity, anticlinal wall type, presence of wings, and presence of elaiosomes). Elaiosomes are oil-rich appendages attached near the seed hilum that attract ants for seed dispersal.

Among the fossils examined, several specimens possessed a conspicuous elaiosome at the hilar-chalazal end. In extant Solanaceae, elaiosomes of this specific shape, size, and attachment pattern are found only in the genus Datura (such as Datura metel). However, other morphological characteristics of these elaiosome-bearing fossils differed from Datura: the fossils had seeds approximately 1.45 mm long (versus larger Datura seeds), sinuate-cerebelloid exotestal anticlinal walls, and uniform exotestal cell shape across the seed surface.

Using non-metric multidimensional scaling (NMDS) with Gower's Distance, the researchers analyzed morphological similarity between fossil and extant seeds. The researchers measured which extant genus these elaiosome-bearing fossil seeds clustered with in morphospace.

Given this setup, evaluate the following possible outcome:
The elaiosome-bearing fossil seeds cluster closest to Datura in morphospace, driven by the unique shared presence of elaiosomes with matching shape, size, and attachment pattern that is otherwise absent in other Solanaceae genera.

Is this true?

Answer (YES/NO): NO